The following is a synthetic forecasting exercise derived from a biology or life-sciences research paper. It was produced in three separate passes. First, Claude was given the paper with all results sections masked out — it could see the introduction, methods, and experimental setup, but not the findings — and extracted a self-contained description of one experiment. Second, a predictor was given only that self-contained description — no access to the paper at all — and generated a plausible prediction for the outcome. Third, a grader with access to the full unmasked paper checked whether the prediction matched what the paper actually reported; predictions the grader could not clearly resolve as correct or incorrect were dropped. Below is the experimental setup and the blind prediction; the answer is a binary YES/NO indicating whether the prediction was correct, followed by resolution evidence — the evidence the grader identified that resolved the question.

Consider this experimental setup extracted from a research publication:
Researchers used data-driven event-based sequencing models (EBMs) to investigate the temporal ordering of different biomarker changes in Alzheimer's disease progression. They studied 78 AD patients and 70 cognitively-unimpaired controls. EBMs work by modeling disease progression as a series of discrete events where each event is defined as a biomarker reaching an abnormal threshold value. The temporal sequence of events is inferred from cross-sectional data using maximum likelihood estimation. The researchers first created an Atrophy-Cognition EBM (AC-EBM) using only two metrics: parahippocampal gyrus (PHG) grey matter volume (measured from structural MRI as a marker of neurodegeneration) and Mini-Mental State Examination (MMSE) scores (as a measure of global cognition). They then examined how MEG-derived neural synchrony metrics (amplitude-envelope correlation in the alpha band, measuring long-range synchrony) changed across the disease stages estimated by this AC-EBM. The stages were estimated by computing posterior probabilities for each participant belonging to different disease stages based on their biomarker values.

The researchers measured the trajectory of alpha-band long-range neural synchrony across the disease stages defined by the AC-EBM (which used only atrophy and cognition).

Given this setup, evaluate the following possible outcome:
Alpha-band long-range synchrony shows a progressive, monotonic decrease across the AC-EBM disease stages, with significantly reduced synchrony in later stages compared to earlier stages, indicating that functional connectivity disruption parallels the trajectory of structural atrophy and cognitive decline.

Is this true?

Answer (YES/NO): NO